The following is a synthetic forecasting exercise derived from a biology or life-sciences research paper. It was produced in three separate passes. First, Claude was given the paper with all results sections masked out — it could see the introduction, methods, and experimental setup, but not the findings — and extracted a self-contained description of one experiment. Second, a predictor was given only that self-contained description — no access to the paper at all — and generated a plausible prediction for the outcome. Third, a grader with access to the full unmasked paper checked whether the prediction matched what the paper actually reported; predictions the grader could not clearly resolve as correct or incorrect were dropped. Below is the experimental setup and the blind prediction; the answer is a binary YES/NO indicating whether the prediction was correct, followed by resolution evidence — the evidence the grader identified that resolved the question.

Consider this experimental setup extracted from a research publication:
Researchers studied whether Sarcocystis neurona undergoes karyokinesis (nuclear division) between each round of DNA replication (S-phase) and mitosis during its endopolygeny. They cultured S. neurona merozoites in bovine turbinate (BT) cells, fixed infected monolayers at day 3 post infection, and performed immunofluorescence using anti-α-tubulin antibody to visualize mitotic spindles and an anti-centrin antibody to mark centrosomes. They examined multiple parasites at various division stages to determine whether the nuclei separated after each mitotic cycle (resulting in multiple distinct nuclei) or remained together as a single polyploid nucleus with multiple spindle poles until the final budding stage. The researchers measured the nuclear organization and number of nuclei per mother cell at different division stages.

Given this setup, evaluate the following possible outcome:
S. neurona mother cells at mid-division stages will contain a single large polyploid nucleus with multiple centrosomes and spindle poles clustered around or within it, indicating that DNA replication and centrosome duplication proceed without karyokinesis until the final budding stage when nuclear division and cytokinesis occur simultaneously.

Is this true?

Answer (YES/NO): YES